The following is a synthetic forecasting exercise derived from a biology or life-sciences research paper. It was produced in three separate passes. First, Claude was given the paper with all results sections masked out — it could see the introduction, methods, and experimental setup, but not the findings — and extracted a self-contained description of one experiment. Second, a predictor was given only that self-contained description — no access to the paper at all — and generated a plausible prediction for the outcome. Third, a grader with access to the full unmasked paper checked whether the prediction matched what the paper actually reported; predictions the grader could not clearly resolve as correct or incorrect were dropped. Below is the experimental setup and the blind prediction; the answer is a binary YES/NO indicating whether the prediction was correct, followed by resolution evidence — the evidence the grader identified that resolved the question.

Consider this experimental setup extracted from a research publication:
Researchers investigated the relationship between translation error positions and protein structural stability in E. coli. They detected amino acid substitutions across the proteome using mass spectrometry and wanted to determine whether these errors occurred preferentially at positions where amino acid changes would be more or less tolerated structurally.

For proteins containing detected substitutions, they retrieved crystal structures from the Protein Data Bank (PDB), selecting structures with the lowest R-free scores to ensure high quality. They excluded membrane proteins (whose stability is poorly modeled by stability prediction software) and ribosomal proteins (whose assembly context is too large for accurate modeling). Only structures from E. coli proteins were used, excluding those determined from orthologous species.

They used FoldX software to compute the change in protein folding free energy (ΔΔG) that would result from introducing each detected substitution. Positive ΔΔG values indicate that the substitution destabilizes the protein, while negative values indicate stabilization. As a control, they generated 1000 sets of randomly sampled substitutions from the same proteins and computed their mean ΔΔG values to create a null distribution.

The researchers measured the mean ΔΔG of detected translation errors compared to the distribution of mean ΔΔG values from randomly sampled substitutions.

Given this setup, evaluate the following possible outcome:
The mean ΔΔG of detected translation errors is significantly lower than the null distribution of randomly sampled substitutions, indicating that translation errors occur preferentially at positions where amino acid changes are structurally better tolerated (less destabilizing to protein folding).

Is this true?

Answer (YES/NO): YES